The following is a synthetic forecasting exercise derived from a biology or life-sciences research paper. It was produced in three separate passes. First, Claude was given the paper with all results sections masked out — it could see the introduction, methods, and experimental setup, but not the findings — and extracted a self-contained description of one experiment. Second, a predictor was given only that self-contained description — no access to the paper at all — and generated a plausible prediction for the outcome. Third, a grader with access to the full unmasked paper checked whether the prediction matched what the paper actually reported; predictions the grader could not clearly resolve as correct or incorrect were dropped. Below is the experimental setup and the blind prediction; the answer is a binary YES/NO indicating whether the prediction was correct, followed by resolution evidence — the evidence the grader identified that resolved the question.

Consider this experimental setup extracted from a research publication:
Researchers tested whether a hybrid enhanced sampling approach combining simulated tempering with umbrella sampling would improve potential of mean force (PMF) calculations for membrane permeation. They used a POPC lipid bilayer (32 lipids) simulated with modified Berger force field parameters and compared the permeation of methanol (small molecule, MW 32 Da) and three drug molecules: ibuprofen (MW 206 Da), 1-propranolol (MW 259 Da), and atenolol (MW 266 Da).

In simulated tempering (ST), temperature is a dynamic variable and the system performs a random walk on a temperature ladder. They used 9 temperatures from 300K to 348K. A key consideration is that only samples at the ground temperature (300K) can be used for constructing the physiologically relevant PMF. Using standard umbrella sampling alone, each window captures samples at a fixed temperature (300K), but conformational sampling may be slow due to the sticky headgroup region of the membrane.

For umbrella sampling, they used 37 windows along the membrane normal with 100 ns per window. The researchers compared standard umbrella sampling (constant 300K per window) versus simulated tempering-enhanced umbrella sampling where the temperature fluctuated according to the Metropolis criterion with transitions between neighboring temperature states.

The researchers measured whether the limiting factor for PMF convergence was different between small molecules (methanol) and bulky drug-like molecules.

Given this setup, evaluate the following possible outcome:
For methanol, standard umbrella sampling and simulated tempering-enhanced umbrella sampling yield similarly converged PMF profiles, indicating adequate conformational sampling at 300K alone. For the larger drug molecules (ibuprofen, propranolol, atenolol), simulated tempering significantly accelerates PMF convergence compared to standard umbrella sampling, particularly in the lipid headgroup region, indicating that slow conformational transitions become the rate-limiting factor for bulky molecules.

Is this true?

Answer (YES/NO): YES